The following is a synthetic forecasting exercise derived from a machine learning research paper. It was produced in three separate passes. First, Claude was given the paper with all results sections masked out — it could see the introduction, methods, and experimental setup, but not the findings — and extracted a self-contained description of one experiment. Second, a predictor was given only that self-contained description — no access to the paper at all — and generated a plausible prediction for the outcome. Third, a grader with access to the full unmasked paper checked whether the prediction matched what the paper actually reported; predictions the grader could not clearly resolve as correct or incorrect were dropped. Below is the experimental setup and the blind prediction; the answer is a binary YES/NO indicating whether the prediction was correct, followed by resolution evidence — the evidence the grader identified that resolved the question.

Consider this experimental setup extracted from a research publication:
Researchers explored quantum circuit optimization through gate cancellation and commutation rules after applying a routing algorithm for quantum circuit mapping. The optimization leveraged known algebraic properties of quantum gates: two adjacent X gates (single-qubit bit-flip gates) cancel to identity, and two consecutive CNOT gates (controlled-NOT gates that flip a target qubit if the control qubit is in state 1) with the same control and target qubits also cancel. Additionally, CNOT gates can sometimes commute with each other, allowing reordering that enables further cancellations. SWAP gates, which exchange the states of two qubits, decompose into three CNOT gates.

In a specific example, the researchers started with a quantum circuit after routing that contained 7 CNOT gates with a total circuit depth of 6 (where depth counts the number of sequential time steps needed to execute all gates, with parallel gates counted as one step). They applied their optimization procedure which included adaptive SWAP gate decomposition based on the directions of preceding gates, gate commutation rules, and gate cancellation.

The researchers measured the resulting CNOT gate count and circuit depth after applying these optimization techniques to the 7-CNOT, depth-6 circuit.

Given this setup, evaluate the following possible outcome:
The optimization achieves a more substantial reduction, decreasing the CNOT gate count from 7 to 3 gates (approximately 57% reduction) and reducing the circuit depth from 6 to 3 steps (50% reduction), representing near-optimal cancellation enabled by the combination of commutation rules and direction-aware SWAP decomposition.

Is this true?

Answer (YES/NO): NO